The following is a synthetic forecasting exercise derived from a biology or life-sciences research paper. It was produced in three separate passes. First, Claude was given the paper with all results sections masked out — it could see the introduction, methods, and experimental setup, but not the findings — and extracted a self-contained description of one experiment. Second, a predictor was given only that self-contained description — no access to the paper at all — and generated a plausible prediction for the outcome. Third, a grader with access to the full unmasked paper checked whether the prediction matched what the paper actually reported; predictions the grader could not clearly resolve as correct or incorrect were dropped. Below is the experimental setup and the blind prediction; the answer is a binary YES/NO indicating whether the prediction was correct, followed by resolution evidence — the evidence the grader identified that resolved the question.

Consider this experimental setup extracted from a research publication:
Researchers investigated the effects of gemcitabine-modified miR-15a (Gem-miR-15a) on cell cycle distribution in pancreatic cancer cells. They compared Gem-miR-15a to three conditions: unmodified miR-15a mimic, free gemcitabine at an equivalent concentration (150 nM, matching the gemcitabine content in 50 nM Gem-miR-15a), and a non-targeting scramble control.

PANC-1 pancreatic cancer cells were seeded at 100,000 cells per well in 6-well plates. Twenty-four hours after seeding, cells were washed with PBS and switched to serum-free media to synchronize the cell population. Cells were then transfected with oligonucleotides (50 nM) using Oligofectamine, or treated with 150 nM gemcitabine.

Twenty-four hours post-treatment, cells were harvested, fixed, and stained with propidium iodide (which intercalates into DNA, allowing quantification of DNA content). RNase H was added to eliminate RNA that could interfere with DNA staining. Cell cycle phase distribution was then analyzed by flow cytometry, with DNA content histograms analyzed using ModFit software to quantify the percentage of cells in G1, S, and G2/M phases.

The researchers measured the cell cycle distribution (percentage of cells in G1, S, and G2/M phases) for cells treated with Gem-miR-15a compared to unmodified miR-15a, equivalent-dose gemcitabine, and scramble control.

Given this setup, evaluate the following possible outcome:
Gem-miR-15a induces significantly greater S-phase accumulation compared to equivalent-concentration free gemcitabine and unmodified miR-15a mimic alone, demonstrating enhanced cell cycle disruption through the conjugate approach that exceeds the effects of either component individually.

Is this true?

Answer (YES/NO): NO